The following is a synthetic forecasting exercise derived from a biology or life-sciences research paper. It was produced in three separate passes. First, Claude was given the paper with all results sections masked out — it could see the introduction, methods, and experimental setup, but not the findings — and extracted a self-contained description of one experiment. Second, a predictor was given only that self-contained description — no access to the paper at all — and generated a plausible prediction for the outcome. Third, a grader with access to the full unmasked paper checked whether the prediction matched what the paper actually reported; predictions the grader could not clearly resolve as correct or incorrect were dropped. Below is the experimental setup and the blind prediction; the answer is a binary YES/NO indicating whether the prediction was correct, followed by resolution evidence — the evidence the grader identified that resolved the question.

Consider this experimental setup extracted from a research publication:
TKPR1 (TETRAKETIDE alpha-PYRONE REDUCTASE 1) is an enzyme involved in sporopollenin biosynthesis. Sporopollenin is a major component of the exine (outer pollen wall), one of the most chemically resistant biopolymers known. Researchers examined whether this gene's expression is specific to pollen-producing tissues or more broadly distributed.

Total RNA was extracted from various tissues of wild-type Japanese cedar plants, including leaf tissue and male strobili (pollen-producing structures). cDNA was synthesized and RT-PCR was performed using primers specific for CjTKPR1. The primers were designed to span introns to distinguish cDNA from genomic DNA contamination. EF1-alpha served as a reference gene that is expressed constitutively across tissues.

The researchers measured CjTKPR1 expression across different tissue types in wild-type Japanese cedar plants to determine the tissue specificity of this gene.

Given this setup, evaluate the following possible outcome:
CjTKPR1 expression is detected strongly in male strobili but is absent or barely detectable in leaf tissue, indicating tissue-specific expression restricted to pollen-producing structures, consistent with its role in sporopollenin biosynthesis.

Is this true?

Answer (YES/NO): YES